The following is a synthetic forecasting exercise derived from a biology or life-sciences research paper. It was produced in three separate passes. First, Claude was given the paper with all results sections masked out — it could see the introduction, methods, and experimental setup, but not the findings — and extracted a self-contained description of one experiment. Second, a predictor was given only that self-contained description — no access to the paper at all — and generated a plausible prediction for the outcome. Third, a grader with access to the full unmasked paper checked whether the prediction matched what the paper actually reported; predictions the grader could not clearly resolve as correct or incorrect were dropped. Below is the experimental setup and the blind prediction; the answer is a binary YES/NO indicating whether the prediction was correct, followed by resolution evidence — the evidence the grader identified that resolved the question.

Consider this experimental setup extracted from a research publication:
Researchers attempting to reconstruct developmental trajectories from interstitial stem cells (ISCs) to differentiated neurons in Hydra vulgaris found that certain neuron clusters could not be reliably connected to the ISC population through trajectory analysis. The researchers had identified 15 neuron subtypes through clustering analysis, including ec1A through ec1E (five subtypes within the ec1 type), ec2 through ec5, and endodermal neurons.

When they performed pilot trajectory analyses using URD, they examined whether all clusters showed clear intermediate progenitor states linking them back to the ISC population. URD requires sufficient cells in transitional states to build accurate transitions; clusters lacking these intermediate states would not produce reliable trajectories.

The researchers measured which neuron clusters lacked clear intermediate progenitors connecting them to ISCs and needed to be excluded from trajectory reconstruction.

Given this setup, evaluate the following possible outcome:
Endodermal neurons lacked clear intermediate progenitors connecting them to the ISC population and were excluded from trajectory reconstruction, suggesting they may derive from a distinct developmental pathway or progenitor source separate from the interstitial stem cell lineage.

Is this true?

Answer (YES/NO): NO